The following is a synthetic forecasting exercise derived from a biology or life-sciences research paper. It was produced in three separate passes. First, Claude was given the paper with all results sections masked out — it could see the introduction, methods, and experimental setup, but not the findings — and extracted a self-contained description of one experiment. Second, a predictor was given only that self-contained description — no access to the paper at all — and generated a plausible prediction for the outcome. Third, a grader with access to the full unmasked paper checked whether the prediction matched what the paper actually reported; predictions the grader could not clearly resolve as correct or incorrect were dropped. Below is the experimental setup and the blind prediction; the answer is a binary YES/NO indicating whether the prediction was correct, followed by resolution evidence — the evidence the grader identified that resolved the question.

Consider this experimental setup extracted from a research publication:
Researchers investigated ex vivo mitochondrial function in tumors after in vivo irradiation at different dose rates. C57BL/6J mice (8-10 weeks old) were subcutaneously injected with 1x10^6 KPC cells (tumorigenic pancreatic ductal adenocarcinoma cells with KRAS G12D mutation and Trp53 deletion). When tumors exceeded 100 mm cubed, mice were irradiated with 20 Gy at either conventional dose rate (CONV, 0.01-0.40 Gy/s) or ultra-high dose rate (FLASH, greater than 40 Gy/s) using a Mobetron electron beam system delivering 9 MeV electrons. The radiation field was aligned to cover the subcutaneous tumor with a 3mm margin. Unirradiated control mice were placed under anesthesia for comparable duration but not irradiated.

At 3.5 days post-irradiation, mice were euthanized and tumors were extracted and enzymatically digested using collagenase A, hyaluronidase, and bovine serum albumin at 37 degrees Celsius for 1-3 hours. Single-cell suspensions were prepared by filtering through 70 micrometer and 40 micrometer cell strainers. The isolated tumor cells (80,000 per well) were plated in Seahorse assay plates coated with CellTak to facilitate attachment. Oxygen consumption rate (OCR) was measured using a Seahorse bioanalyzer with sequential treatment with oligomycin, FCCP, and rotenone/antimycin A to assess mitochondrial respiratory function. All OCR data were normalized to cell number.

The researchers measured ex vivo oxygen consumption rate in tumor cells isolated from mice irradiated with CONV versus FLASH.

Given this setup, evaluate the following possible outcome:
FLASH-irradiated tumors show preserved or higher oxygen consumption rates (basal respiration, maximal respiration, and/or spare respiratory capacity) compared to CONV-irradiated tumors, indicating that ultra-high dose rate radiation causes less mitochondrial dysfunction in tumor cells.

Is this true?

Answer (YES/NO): NO